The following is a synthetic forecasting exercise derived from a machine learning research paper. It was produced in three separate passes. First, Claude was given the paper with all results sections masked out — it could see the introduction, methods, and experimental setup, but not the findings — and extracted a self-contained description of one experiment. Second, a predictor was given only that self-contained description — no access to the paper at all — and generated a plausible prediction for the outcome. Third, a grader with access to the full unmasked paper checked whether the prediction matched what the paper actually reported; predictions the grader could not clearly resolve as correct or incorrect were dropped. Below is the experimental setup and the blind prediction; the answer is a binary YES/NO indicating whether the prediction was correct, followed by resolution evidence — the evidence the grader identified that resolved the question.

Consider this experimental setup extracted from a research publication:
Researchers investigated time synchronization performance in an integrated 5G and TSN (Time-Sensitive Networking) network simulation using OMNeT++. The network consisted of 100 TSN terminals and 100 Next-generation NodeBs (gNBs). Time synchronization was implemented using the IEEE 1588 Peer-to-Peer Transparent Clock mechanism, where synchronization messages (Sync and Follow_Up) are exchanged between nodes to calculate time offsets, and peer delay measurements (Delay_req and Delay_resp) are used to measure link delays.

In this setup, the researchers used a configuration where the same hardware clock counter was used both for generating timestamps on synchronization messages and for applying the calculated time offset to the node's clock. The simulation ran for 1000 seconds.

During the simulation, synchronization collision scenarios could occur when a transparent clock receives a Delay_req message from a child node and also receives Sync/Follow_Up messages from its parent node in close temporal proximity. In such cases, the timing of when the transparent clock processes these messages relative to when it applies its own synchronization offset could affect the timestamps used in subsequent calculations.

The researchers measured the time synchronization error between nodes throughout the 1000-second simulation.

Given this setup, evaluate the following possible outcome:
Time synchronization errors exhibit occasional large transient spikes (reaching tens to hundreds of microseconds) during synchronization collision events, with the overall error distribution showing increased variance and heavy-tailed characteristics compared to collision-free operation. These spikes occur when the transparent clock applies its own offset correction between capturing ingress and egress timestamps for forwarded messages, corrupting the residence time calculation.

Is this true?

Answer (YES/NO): NO